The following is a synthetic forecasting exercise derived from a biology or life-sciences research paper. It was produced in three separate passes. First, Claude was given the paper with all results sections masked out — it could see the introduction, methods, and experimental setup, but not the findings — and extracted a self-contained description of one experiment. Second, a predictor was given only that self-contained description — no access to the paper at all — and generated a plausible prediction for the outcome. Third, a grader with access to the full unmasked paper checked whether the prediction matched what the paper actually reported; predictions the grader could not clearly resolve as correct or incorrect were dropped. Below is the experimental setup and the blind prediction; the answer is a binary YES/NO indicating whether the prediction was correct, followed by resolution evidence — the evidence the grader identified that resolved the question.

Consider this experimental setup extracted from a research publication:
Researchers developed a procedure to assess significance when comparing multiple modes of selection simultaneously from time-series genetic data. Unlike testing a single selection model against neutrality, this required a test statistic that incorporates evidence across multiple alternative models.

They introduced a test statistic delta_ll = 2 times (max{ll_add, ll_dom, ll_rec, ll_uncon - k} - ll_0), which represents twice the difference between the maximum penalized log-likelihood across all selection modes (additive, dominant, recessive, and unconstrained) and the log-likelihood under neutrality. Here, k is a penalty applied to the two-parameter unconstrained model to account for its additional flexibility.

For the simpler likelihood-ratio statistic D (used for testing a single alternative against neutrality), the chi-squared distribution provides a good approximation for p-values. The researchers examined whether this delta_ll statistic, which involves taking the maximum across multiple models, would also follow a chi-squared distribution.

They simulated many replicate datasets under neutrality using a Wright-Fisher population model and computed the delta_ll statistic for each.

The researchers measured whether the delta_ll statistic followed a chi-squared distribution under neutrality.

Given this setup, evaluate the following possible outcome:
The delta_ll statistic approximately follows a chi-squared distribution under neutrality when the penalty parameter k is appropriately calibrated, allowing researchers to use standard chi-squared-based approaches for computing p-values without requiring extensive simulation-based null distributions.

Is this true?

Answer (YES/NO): NO